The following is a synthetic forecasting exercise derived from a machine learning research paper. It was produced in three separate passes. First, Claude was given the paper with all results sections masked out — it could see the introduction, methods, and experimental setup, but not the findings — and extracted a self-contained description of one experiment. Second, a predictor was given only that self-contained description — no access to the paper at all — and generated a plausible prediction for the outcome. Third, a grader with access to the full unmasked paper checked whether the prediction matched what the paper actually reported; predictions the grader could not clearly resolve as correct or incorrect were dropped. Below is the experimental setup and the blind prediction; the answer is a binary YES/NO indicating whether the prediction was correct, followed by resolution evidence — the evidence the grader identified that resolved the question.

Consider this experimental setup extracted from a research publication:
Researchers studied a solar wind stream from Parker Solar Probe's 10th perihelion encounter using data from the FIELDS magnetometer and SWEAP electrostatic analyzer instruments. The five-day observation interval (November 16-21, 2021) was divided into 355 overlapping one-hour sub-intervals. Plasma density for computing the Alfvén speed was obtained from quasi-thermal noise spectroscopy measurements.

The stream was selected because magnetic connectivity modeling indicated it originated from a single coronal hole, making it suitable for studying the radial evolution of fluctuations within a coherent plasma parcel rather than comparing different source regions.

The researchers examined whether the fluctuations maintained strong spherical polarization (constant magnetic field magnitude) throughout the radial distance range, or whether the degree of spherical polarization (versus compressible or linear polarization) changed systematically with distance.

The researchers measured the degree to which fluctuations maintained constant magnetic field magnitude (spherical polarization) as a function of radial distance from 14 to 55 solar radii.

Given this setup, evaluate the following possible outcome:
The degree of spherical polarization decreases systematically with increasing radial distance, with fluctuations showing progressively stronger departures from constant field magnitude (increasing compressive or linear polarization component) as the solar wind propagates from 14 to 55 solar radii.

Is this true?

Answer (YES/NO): NO